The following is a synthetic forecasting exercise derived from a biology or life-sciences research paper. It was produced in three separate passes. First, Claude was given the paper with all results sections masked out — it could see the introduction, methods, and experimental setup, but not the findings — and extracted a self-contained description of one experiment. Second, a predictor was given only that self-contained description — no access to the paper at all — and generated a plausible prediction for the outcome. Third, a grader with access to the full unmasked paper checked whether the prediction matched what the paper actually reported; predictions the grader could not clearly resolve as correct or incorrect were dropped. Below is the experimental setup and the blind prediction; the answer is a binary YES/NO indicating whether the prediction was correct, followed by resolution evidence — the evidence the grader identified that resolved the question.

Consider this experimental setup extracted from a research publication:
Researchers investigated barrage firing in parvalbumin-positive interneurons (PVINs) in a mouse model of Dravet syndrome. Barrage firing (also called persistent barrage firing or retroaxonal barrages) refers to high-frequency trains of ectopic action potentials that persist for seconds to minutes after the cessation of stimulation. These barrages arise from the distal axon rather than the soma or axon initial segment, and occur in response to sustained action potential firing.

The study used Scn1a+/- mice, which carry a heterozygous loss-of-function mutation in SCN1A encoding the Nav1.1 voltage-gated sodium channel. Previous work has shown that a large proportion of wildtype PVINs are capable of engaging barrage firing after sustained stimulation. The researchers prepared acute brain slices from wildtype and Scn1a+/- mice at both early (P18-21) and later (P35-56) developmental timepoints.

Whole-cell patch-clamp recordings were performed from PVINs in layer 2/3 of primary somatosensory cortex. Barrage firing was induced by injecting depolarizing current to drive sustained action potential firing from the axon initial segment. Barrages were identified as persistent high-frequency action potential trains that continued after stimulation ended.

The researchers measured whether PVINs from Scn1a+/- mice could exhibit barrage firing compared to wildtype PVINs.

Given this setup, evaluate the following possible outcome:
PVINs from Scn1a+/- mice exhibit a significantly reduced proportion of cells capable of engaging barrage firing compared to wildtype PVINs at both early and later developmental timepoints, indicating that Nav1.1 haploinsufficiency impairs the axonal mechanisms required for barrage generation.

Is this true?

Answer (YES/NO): NO